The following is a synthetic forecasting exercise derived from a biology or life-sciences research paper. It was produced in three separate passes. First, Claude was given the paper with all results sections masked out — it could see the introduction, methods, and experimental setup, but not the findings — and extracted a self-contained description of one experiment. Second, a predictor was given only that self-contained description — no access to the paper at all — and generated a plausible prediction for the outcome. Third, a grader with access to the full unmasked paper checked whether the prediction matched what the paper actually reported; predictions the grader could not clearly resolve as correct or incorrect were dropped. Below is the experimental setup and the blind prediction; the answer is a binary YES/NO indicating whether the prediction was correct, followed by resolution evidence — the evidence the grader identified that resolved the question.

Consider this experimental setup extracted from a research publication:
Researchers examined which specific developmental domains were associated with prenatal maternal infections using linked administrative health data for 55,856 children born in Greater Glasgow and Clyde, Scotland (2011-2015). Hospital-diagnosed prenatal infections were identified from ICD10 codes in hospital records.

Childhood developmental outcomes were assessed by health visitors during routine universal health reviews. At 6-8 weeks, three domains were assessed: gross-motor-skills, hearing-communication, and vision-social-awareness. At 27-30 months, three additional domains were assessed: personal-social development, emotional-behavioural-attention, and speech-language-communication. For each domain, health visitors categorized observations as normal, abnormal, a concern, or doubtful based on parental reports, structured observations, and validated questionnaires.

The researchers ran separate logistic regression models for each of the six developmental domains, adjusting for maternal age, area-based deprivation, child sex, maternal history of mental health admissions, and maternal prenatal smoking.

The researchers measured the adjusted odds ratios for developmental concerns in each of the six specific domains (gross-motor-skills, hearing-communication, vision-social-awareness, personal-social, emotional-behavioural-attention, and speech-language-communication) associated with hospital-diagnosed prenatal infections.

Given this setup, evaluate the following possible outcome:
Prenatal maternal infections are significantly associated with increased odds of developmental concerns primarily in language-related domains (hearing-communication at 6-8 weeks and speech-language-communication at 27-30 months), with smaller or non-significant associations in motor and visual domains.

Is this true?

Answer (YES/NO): NO